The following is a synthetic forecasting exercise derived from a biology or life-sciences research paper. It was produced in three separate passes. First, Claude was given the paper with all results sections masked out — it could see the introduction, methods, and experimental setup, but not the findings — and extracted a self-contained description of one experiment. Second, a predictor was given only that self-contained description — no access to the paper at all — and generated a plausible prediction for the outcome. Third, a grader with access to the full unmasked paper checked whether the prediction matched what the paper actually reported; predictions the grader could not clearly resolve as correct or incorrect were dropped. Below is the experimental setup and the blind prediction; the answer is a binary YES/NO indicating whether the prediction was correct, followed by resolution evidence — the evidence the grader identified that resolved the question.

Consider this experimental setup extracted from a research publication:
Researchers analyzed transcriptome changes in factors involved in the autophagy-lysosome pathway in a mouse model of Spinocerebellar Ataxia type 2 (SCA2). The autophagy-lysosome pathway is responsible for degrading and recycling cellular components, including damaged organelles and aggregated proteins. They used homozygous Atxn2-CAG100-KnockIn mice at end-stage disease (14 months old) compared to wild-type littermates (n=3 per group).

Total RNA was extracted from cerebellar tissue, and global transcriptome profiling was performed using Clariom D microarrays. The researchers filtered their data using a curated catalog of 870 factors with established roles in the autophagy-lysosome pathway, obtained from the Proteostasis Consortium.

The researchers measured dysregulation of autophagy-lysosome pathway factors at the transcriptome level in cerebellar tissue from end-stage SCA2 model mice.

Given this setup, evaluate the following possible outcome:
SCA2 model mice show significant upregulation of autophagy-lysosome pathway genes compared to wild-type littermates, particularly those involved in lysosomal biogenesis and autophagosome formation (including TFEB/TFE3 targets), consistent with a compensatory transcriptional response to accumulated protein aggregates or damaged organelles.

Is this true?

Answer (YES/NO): NO